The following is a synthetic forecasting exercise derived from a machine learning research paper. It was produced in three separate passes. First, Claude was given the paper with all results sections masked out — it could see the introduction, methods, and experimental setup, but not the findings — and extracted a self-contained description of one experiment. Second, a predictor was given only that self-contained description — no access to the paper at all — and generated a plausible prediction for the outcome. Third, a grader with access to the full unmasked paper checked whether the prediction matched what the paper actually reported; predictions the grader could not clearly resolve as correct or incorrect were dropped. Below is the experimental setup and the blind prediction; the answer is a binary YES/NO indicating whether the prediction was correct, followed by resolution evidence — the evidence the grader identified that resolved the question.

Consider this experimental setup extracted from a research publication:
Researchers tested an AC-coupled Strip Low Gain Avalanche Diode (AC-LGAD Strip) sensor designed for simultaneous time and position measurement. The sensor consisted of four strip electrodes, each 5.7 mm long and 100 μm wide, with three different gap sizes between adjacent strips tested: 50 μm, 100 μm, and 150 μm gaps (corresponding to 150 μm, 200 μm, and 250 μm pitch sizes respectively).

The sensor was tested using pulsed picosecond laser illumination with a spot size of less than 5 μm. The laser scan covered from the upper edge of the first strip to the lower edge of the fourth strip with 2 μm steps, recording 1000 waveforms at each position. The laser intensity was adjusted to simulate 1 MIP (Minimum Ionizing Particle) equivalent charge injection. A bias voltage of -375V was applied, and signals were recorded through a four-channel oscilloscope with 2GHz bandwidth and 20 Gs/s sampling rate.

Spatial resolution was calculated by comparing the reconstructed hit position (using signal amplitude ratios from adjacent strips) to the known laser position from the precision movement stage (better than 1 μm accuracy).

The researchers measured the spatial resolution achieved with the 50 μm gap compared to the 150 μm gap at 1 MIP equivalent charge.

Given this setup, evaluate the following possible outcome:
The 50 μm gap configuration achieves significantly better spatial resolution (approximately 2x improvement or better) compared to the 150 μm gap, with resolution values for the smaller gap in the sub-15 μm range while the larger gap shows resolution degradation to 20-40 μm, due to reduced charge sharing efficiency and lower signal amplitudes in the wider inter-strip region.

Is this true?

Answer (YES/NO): NO